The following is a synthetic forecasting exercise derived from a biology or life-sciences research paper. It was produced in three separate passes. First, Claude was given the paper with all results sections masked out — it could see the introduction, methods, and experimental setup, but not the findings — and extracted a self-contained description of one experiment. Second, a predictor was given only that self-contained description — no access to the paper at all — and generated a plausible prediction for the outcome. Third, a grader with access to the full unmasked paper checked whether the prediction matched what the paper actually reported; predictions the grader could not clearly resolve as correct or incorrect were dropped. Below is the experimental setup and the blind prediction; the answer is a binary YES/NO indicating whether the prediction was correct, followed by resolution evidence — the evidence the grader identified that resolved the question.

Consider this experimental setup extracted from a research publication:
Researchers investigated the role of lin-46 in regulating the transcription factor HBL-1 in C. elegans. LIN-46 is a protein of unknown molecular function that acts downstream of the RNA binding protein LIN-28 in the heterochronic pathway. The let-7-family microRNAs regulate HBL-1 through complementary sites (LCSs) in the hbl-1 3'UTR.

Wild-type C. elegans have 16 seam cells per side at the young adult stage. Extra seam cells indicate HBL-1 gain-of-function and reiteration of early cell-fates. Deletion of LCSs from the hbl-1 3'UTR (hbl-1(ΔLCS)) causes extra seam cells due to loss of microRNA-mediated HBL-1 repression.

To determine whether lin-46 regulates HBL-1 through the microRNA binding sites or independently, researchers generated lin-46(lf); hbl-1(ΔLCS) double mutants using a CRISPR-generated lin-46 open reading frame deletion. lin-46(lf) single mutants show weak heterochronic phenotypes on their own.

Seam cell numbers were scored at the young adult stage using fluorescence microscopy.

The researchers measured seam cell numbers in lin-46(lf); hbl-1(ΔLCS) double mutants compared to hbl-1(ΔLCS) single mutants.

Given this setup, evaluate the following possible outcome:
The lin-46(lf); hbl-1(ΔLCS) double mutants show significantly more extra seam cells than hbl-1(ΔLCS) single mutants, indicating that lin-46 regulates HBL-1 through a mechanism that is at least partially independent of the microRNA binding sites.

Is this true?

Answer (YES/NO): YES